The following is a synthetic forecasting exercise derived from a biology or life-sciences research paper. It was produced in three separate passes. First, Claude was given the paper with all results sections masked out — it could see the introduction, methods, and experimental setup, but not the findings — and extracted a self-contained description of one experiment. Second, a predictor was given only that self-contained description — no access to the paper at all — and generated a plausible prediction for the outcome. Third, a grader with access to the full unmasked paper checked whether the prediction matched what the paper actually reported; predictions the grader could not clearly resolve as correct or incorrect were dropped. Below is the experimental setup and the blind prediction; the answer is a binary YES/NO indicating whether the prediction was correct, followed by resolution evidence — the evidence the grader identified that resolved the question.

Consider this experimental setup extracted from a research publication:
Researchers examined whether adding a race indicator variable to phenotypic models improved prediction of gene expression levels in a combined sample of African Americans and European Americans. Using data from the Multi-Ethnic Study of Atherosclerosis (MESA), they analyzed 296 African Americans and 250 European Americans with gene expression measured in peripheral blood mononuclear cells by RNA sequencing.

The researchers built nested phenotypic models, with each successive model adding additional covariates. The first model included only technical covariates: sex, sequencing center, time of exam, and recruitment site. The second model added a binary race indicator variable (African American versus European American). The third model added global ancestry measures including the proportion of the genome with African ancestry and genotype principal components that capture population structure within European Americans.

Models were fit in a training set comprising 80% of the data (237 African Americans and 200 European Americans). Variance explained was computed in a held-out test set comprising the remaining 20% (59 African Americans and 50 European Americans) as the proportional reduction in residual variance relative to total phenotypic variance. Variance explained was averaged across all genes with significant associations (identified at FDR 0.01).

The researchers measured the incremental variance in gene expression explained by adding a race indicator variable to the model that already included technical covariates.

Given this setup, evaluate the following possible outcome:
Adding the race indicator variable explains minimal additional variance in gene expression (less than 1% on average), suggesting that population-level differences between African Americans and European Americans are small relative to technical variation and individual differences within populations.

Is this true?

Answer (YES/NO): NO